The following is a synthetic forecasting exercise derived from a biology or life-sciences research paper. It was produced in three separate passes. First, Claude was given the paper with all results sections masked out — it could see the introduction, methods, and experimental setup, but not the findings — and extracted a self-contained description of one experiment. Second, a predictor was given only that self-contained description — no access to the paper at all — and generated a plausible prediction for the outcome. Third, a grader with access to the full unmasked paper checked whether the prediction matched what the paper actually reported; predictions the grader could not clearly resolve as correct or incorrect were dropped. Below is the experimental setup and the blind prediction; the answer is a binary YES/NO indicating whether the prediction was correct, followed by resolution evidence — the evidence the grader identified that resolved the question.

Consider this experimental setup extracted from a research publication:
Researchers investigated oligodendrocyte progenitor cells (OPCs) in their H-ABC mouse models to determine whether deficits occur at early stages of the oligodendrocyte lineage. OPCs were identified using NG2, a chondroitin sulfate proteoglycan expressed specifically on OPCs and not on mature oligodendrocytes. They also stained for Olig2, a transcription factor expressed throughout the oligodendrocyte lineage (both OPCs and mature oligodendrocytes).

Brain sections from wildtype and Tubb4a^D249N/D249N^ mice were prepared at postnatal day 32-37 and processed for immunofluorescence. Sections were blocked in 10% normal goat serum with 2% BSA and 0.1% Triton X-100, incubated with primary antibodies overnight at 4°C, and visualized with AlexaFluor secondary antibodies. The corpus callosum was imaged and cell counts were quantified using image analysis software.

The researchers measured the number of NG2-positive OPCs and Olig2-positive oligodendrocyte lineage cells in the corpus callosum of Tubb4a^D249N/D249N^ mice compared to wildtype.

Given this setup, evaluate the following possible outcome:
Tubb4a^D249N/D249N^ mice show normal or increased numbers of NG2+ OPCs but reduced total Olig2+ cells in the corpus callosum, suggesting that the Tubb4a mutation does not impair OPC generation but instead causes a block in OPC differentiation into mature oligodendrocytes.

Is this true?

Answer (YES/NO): NO